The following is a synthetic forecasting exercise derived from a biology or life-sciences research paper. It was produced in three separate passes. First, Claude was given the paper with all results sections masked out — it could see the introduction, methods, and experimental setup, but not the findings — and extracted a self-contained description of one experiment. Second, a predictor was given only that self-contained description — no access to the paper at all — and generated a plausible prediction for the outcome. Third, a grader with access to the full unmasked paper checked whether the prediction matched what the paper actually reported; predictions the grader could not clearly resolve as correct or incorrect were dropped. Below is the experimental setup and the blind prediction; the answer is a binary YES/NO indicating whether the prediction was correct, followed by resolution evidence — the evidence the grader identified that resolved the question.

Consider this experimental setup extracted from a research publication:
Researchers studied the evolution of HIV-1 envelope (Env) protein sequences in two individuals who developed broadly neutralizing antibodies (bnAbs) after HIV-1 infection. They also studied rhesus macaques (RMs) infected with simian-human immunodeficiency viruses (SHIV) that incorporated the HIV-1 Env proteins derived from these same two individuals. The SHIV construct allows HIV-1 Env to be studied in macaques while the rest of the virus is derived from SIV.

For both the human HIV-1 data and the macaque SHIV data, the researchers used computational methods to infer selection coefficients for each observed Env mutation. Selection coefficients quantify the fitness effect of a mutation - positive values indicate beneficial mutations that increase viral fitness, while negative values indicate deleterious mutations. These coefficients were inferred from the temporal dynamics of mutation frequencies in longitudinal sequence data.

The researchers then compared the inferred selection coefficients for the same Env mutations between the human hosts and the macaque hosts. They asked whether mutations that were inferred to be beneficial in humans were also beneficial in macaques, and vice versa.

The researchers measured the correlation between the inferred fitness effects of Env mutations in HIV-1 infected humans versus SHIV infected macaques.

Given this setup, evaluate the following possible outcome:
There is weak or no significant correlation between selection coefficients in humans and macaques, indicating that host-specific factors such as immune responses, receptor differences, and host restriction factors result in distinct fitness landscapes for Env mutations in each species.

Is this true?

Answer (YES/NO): NO